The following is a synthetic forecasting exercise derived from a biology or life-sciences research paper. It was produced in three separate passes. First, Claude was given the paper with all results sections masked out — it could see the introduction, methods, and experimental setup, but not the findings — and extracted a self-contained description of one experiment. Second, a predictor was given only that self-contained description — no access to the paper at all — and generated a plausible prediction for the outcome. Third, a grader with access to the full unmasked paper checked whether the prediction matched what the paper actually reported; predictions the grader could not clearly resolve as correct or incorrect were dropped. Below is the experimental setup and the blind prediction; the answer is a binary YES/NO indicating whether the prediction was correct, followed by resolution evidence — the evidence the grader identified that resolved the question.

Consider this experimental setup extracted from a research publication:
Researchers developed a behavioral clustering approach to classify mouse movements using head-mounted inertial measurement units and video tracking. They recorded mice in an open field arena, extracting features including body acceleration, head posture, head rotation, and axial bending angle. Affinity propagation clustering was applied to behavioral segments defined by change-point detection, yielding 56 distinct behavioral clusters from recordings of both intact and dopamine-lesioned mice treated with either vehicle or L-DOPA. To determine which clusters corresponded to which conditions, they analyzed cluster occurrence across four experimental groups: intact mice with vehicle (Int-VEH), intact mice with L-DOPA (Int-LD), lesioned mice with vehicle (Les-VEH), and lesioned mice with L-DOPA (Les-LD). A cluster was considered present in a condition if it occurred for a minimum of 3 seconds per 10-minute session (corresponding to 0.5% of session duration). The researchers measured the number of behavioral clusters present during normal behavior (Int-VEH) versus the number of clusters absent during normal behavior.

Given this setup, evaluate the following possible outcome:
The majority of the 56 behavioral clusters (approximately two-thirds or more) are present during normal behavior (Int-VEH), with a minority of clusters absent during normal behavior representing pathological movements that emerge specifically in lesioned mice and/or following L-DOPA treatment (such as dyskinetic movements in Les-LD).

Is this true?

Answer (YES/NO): NO